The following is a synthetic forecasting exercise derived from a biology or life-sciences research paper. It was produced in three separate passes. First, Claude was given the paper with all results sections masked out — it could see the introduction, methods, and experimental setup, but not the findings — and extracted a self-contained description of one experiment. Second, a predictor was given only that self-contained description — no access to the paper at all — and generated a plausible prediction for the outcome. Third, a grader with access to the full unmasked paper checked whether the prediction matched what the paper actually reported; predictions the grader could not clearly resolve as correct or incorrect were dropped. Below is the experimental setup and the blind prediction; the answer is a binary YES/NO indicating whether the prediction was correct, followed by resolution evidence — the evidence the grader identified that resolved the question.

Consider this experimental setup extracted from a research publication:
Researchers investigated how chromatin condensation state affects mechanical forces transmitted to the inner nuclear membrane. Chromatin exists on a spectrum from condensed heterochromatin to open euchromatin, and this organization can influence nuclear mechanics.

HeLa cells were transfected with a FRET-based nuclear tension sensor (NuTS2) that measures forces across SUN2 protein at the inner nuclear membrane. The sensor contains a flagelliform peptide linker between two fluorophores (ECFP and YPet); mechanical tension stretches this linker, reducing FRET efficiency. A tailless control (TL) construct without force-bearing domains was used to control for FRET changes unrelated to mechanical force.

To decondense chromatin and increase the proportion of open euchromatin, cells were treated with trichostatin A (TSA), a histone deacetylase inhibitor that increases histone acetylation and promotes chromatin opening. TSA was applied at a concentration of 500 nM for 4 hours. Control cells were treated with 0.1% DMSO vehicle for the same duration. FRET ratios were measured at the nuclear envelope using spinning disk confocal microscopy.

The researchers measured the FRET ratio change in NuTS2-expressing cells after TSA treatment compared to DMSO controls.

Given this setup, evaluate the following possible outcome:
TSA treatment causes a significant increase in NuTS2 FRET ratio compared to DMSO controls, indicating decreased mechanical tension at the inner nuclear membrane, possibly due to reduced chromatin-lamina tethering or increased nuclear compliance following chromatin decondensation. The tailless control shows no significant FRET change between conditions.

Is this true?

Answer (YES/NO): YES